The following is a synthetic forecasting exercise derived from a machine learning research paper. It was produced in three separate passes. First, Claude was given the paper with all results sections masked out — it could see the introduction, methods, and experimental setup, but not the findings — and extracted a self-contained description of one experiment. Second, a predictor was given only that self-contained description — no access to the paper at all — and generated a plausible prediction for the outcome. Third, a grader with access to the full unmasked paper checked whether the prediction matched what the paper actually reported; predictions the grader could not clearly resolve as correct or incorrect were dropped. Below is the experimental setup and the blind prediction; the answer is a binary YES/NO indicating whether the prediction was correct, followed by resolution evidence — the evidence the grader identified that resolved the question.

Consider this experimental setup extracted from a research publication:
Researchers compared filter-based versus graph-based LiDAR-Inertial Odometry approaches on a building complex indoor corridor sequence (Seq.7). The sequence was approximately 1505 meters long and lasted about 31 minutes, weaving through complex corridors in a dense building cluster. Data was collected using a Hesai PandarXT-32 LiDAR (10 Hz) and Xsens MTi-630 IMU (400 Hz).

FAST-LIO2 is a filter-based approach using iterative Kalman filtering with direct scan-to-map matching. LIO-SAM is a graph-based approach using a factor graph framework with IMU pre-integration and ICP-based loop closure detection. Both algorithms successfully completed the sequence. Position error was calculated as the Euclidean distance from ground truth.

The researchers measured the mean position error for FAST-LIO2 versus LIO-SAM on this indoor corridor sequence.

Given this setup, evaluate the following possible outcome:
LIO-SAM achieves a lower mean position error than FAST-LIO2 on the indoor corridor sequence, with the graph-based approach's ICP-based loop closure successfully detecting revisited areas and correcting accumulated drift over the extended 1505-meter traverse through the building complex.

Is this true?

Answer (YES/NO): NO